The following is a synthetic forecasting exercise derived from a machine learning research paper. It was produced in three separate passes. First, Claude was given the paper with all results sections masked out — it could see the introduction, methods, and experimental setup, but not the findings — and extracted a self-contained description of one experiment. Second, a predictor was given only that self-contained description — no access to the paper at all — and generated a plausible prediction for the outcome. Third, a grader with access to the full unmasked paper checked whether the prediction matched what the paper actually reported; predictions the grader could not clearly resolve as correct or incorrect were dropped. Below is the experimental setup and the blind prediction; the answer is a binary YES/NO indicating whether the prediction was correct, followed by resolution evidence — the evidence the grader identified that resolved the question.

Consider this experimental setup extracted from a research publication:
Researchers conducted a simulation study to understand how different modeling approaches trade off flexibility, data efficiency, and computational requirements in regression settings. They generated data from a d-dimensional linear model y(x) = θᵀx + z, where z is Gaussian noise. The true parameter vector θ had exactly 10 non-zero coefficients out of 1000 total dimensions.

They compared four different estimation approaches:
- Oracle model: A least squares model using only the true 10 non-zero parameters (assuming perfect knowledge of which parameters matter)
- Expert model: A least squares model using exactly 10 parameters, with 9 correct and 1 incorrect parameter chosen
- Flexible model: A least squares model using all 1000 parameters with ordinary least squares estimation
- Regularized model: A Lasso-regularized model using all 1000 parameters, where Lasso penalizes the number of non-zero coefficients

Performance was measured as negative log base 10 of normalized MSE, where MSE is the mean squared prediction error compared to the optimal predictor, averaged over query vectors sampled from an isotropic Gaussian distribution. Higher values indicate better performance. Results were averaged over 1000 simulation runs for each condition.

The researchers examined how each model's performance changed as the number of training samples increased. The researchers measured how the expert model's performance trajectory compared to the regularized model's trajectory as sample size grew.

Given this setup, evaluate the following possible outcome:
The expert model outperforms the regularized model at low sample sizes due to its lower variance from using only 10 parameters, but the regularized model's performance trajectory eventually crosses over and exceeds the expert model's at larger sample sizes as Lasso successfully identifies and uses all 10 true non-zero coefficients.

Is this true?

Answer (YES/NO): YES